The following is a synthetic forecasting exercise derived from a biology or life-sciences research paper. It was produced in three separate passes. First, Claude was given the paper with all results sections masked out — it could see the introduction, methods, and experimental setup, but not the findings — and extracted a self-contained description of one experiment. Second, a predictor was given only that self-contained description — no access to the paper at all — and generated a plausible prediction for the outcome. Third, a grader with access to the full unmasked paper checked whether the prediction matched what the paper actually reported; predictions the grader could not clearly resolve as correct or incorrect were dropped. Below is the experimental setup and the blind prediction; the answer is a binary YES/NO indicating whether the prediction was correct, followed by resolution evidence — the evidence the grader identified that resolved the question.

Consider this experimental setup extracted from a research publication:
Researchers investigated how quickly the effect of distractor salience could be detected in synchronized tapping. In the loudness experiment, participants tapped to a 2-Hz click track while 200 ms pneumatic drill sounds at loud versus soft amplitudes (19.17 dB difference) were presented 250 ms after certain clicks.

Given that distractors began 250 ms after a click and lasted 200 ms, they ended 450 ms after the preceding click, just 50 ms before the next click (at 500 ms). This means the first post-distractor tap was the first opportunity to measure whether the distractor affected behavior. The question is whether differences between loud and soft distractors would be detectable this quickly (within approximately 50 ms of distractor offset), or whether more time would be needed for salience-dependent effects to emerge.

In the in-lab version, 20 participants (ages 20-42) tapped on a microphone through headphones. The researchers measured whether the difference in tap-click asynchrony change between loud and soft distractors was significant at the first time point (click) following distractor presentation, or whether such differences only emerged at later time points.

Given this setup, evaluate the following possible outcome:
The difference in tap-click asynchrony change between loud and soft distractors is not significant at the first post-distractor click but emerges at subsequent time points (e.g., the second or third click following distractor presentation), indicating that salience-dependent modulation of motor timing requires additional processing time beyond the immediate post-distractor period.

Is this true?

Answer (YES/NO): YES